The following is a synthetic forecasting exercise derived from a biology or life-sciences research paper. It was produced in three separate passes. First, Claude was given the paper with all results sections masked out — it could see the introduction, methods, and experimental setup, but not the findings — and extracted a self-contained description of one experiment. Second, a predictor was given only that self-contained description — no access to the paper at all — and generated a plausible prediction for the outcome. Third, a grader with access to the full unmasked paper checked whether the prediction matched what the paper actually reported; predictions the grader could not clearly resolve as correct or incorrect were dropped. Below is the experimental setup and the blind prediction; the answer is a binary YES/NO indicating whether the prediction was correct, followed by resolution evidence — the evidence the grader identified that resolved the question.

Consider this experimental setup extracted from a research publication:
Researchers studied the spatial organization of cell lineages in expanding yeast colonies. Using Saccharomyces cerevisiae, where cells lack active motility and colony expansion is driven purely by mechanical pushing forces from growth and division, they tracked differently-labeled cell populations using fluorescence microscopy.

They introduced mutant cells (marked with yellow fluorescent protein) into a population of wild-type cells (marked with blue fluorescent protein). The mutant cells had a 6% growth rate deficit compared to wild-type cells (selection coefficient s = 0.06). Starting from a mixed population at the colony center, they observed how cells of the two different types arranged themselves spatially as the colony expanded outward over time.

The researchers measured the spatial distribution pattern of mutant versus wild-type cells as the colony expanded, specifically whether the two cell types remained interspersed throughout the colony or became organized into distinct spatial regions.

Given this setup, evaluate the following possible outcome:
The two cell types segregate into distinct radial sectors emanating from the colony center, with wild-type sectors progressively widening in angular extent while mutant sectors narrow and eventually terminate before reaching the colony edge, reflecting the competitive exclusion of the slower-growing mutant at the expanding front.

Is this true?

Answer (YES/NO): YES